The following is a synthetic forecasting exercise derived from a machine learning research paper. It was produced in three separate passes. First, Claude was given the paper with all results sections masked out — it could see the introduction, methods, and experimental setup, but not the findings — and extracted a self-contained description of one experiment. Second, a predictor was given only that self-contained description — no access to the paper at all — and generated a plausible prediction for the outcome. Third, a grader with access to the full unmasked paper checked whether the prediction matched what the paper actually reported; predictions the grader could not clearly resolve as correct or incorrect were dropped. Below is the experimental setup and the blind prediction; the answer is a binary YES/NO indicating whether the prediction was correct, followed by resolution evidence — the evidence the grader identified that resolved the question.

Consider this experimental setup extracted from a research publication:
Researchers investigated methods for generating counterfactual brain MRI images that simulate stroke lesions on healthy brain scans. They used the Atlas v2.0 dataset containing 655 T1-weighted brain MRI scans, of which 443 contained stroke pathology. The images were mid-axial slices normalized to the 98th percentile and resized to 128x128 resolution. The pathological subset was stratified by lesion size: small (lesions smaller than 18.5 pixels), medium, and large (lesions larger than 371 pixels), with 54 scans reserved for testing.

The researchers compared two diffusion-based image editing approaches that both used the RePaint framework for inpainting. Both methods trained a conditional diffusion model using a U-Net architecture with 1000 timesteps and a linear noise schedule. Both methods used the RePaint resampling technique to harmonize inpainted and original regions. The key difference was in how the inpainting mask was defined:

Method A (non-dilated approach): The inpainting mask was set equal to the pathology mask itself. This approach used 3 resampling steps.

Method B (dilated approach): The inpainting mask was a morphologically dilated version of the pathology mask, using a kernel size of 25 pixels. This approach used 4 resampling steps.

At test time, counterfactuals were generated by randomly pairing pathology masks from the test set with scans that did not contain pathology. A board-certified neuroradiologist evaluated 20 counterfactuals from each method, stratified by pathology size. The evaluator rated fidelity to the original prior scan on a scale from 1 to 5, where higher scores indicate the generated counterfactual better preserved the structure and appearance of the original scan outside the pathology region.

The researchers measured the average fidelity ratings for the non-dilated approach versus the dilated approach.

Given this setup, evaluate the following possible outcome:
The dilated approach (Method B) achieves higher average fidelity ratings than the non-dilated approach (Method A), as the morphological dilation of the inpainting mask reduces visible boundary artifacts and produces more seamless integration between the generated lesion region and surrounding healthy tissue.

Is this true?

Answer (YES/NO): NO